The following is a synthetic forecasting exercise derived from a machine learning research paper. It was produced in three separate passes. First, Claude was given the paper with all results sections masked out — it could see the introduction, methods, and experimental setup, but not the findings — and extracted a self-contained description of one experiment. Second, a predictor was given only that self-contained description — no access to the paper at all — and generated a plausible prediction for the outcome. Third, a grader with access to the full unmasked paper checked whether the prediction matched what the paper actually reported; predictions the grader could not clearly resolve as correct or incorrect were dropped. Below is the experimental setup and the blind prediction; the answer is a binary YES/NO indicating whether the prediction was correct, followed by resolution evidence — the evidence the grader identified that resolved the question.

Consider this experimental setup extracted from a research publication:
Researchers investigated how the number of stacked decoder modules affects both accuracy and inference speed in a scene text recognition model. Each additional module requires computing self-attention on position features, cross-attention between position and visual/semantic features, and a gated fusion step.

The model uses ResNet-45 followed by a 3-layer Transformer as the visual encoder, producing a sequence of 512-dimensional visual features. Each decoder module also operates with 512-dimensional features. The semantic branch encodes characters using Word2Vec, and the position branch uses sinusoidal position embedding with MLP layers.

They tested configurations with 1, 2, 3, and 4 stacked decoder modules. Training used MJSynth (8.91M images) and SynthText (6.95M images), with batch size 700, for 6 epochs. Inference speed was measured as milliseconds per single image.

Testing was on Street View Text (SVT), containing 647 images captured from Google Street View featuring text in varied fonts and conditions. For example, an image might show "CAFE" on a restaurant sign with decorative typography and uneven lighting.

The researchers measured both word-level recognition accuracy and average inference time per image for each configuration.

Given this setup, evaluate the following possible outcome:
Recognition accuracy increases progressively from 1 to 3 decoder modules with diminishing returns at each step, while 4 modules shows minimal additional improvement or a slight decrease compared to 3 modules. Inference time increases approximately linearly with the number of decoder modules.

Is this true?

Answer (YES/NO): NO